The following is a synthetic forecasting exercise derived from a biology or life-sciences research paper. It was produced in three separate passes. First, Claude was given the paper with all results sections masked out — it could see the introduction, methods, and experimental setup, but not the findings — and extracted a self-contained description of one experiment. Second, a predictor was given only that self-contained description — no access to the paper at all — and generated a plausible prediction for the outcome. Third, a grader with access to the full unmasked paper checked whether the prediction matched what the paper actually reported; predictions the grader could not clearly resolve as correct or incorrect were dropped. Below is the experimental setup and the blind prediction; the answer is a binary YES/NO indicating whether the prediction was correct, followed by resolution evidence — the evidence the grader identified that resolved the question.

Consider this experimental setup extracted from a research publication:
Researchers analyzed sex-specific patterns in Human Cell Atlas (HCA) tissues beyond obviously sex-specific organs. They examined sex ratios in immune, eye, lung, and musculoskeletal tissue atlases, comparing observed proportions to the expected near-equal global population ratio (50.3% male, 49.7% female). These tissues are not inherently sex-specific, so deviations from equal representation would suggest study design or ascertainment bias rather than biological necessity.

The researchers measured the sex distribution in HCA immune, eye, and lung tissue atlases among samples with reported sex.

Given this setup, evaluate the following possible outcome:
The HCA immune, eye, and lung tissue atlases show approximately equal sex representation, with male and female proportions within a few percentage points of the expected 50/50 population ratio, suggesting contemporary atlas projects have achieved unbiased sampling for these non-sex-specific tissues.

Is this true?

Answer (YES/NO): NO